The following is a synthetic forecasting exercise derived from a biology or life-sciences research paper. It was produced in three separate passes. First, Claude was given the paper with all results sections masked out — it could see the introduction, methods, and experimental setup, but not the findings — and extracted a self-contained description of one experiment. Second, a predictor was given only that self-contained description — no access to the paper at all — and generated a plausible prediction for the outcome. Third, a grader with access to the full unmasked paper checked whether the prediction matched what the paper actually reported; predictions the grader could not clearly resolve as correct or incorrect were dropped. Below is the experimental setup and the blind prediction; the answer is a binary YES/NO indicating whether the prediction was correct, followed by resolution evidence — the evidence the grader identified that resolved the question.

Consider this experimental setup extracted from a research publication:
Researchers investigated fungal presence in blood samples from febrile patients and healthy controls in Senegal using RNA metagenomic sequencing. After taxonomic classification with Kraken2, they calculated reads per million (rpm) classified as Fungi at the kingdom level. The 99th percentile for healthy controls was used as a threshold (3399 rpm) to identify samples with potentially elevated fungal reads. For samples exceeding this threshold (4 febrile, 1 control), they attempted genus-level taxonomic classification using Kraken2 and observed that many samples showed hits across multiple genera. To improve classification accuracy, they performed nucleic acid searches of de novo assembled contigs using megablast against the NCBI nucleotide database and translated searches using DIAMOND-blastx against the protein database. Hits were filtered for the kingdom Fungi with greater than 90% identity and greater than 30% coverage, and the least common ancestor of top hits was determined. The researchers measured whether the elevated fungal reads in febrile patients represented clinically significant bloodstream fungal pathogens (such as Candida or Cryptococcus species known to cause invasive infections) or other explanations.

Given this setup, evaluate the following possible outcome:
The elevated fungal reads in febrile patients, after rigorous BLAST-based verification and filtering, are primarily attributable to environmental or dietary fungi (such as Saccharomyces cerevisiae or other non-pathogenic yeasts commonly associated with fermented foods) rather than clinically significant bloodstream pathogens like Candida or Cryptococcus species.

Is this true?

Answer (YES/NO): NO